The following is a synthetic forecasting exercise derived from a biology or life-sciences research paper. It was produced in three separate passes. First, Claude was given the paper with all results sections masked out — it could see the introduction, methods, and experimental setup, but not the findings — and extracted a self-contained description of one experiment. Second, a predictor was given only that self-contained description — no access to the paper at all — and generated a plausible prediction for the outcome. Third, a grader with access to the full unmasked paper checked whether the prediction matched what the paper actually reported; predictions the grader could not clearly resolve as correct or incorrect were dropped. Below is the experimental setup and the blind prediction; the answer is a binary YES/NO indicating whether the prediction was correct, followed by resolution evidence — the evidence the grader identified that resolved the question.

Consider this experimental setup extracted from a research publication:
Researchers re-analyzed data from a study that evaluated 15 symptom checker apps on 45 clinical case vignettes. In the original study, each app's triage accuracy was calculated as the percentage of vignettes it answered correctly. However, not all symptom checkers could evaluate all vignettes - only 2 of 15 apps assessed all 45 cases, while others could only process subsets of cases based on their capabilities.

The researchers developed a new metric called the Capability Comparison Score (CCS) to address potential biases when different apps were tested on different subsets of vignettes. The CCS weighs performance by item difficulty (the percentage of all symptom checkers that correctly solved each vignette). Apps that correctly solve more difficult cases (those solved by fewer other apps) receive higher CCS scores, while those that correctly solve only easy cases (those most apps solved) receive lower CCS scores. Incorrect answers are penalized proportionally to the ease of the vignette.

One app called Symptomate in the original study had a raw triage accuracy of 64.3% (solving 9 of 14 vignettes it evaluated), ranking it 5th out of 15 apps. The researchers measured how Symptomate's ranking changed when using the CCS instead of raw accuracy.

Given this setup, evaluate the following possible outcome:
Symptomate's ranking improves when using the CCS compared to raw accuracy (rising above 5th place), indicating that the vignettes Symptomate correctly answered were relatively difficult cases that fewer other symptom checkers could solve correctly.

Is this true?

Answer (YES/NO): NO